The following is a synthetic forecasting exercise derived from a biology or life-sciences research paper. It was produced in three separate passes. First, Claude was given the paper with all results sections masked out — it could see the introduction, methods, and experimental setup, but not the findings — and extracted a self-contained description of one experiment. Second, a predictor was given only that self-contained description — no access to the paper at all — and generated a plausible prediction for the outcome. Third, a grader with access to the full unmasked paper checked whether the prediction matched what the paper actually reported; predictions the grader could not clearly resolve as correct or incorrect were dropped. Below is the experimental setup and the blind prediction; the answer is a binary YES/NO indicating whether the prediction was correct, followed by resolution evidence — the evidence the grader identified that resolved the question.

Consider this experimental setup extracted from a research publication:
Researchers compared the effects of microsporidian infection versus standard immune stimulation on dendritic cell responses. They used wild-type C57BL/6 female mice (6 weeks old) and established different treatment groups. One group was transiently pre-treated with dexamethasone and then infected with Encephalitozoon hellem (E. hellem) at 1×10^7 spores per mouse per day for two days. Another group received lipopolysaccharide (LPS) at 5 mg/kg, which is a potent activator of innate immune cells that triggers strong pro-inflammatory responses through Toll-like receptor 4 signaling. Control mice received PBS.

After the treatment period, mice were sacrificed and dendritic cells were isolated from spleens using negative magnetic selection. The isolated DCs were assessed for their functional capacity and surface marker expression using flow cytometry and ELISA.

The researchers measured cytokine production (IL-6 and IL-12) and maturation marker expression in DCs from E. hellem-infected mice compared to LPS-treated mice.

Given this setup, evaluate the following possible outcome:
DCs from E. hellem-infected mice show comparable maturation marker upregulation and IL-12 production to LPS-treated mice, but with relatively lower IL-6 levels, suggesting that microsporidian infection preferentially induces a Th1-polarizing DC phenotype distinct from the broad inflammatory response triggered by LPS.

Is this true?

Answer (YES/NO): NO